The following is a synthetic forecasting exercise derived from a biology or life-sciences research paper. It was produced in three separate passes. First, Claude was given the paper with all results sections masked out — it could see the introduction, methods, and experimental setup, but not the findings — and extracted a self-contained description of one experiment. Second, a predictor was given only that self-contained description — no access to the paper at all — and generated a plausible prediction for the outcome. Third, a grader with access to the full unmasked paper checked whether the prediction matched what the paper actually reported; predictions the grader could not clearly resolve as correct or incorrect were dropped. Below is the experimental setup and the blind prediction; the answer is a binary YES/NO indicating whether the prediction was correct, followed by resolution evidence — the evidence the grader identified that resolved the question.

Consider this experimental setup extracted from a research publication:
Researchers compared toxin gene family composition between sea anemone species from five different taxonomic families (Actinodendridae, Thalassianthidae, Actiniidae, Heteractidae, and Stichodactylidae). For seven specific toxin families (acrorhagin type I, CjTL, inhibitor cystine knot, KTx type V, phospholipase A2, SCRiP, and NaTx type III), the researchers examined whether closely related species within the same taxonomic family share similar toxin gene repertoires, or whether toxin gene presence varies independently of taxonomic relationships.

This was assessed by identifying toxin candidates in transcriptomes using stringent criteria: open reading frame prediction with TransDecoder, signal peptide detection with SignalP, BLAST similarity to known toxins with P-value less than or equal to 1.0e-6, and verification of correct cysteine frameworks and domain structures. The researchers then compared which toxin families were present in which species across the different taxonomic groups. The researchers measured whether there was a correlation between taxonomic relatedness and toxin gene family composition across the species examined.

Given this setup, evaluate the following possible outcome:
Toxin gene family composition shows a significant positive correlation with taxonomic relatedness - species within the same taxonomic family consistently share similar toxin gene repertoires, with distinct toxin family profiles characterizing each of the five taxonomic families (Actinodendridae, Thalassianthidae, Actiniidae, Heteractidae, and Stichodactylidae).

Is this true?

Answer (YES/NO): NO